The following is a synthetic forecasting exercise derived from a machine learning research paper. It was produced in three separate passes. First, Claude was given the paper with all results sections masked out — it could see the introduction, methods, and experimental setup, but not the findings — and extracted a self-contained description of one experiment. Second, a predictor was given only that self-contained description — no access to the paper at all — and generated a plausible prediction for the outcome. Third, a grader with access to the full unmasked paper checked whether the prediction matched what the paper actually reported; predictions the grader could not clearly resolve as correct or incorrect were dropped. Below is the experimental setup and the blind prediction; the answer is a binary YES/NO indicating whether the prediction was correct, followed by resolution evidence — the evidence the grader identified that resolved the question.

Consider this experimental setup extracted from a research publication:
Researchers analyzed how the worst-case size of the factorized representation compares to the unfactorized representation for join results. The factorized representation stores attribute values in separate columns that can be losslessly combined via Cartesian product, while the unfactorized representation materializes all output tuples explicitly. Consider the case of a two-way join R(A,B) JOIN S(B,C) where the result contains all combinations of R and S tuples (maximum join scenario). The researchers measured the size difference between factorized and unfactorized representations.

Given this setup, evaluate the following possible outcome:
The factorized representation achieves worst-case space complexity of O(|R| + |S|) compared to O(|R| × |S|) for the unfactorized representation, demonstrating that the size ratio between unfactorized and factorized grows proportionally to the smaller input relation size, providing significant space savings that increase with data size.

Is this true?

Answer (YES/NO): YES